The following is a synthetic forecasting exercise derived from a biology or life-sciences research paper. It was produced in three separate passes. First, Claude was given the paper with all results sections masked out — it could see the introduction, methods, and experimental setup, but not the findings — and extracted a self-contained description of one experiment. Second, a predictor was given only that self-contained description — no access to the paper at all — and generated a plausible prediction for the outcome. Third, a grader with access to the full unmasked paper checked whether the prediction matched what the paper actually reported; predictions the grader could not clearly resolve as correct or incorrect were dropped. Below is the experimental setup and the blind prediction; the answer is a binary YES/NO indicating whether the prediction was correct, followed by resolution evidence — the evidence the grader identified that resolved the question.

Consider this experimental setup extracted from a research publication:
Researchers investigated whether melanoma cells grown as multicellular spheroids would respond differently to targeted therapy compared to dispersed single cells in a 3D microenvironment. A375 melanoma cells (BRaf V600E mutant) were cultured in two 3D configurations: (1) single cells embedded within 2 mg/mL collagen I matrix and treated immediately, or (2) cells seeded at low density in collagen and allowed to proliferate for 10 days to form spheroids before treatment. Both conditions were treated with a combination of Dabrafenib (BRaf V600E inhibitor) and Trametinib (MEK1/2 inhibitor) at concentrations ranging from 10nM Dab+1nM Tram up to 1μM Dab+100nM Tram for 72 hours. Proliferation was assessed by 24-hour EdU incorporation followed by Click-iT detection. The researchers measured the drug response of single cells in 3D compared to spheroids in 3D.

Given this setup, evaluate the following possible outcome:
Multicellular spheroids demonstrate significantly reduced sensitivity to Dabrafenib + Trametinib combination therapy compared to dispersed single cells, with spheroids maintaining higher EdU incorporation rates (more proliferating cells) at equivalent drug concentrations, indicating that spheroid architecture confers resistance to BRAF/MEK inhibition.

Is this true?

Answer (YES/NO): NO